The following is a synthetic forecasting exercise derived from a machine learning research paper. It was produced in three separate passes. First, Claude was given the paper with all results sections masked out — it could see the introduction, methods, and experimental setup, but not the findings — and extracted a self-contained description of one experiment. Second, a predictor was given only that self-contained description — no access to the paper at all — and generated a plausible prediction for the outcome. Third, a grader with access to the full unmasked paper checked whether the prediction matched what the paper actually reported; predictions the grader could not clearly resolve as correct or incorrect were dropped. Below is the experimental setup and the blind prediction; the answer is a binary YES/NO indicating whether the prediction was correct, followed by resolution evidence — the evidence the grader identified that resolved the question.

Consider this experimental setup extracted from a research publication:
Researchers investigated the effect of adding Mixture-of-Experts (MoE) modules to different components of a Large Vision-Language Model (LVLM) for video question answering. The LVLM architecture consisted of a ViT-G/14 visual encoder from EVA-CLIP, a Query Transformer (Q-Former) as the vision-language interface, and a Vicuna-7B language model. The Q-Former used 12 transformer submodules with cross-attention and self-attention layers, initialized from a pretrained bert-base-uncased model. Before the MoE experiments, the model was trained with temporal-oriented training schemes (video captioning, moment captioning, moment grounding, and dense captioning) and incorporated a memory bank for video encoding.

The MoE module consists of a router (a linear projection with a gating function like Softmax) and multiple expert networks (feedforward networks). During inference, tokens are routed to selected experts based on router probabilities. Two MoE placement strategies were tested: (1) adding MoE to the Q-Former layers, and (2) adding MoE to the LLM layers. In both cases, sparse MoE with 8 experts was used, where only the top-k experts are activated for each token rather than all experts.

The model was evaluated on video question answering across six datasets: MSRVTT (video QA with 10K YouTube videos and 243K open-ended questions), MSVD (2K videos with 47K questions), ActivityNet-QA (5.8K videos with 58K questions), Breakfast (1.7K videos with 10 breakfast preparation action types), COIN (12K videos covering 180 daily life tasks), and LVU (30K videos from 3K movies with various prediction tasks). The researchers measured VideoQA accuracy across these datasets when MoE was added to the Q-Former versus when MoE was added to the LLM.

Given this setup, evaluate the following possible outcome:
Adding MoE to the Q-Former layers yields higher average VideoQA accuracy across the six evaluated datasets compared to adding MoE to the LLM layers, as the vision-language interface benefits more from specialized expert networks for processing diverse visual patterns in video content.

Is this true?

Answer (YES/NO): YES